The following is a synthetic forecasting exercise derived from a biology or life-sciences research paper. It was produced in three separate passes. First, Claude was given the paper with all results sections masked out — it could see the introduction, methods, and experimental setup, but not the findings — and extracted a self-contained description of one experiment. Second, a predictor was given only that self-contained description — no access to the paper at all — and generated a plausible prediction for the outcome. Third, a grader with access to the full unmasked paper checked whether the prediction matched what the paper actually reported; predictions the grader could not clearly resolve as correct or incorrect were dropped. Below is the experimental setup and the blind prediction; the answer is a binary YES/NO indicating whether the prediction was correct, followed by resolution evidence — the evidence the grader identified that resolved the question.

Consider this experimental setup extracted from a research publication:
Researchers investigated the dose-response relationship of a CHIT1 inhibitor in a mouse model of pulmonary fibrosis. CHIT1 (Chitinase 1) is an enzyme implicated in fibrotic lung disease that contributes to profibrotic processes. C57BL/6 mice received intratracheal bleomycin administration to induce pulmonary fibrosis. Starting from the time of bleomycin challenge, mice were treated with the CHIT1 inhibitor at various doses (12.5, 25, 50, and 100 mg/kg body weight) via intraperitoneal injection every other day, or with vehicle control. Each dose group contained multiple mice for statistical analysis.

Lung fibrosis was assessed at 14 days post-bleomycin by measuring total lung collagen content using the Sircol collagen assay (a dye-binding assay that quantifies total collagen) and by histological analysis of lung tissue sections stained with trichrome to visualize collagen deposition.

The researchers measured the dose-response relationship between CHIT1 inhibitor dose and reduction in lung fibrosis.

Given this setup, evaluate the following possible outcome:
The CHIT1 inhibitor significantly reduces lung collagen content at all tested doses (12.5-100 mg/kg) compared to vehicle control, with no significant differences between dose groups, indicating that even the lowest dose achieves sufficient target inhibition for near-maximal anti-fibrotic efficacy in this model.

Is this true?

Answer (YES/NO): NO